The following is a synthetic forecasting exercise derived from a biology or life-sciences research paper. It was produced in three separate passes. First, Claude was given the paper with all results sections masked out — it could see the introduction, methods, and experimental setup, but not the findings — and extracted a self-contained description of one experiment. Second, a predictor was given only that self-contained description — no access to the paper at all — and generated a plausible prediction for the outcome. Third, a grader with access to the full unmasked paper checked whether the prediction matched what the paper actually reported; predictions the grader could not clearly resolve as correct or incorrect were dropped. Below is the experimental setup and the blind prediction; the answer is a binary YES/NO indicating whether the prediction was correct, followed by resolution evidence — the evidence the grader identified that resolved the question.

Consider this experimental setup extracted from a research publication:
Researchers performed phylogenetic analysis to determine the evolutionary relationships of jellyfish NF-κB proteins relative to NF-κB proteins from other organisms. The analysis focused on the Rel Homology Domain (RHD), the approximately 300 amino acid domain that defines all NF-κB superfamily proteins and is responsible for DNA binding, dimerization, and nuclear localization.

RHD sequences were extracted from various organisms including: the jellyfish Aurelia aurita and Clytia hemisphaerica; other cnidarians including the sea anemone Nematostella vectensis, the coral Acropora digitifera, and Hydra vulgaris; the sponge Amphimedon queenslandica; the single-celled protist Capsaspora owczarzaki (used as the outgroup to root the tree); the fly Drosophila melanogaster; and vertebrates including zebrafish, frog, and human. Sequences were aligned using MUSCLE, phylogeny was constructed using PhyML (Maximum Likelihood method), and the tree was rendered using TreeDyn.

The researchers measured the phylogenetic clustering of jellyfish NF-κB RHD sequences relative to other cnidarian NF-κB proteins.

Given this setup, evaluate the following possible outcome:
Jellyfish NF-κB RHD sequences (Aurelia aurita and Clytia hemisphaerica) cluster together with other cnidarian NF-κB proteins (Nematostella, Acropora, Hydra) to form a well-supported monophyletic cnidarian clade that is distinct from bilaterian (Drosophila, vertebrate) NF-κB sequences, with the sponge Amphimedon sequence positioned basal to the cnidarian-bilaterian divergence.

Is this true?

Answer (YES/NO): NO